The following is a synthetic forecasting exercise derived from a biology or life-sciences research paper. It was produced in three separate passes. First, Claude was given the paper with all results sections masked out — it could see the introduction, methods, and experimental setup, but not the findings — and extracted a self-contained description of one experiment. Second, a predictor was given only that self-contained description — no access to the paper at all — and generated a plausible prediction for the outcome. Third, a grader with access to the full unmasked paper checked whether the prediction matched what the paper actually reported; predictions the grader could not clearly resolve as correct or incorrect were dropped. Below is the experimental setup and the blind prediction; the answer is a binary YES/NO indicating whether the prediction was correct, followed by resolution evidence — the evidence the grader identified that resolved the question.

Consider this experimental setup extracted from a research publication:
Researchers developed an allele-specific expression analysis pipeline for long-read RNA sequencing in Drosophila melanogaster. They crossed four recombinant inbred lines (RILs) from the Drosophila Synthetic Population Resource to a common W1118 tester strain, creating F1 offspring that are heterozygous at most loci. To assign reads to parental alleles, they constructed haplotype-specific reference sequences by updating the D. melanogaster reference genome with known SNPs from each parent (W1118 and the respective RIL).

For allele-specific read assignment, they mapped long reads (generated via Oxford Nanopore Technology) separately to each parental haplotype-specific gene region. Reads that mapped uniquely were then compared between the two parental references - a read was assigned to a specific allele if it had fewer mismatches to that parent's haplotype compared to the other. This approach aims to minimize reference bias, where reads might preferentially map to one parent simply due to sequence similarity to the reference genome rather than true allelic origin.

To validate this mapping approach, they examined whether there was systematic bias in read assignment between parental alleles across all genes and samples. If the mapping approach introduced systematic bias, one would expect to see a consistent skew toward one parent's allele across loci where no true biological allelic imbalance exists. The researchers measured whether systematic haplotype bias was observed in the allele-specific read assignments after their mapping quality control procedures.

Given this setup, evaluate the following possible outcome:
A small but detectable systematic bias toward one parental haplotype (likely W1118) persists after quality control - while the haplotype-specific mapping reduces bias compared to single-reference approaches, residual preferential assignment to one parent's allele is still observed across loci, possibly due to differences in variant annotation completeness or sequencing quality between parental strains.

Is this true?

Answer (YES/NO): NO